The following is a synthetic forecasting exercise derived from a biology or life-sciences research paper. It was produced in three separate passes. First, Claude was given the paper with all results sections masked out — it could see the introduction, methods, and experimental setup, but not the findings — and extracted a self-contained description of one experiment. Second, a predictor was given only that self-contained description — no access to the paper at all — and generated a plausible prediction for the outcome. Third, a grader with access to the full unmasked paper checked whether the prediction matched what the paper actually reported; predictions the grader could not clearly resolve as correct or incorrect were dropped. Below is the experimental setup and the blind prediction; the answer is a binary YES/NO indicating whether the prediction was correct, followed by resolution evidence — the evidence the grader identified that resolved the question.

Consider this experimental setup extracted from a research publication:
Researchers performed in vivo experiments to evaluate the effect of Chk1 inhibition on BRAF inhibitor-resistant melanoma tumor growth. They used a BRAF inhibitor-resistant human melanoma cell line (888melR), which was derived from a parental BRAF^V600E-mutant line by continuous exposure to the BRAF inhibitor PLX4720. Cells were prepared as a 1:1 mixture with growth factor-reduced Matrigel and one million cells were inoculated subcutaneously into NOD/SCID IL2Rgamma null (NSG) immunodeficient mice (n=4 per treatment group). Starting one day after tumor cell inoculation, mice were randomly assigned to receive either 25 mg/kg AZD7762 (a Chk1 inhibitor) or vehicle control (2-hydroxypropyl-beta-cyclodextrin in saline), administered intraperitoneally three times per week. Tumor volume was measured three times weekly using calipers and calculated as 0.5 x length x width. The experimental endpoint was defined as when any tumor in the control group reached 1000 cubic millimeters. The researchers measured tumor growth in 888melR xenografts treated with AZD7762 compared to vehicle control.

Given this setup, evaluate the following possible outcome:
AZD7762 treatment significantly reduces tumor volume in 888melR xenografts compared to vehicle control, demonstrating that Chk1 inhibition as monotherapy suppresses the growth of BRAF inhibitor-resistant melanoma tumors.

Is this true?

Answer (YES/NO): YES